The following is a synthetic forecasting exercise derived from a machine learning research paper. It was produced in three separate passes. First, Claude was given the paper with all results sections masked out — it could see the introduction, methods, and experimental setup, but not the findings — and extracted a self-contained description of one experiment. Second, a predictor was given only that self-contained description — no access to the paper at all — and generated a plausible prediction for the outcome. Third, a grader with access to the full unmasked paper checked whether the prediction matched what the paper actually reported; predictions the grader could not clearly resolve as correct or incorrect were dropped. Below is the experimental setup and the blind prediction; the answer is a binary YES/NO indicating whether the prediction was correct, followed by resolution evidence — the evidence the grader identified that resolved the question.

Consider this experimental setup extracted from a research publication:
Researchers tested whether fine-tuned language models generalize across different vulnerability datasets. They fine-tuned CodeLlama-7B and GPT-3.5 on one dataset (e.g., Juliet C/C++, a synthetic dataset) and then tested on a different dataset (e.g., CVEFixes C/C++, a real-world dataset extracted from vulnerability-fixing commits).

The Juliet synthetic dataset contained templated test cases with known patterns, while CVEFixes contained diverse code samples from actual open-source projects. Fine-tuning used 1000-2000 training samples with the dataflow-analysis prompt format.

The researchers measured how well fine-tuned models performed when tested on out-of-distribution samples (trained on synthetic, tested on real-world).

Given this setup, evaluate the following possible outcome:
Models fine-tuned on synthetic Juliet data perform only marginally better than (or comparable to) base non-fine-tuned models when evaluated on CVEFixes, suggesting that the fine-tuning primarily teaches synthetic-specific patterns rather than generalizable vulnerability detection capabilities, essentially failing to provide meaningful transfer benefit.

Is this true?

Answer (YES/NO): YES